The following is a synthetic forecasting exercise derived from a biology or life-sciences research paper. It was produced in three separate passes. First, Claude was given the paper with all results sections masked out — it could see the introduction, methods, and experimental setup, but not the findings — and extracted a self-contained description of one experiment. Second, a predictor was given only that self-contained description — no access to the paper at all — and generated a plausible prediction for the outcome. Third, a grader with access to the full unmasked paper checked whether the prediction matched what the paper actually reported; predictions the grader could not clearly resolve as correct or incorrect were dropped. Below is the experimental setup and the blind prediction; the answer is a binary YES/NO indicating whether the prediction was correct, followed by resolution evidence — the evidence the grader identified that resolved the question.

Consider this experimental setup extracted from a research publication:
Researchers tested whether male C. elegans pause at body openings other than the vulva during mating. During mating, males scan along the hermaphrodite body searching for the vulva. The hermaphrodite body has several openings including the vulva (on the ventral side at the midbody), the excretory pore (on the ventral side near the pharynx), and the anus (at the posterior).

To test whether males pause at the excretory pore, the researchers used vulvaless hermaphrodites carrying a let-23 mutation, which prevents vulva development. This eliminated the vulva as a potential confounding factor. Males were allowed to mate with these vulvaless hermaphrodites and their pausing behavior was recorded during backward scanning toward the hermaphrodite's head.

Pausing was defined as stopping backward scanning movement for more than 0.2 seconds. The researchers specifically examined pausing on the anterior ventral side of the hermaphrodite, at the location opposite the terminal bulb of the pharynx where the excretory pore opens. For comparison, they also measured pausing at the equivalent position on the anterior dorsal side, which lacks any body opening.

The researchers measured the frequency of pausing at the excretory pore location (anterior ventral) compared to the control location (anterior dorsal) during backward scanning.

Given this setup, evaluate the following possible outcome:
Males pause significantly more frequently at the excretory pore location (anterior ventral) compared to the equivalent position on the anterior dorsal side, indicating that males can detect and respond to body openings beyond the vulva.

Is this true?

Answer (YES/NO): YES